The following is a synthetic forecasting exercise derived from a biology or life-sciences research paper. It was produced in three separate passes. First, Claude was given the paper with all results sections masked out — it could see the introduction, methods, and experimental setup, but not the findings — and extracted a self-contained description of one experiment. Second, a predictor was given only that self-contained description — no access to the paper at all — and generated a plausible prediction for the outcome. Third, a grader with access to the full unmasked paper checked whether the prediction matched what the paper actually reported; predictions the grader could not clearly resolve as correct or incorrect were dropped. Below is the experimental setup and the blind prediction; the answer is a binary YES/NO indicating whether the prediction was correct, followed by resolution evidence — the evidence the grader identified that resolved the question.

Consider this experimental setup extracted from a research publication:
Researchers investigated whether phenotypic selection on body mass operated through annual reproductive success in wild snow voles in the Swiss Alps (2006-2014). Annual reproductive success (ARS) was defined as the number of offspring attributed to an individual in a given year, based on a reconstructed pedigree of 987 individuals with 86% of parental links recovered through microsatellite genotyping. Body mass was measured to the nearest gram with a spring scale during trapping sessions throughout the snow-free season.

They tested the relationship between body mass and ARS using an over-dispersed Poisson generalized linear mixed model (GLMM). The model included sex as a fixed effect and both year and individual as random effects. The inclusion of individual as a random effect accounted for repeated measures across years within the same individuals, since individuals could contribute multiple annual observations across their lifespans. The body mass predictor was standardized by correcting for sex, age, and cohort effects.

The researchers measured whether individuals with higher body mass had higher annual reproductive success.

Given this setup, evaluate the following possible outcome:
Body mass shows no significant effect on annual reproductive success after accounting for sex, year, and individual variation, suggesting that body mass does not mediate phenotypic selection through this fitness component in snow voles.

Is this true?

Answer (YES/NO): NO